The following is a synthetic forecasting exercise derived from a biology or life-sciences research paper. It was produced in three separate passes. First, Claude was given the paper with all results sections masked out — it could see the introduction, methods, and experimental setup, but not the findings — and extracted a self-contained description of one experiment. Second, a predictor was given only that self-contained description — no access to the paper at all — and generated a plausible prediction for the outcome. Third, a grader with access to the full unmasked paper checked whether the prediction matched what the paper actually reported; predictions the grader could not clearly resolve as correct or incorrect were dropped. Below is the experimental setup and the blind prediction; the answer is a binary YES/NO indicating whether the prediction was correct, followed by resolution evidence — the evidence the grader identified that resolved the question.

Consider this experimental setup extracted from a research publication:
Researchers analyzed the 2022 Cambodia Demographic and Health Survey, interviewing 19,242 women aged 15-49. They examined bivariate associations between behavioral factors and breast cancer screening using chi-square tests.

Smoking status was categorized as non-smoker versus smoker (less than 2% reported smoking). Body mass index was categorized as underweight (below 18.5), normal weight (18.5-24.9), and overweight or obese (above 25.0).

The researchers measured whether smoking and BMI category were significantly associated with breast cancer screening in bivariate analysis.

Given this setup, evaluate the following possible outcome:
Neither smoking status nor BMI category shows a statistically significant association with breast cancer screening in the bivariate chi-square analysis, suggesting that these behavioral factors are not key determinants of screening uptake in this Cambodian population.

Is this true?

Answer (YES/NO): NO